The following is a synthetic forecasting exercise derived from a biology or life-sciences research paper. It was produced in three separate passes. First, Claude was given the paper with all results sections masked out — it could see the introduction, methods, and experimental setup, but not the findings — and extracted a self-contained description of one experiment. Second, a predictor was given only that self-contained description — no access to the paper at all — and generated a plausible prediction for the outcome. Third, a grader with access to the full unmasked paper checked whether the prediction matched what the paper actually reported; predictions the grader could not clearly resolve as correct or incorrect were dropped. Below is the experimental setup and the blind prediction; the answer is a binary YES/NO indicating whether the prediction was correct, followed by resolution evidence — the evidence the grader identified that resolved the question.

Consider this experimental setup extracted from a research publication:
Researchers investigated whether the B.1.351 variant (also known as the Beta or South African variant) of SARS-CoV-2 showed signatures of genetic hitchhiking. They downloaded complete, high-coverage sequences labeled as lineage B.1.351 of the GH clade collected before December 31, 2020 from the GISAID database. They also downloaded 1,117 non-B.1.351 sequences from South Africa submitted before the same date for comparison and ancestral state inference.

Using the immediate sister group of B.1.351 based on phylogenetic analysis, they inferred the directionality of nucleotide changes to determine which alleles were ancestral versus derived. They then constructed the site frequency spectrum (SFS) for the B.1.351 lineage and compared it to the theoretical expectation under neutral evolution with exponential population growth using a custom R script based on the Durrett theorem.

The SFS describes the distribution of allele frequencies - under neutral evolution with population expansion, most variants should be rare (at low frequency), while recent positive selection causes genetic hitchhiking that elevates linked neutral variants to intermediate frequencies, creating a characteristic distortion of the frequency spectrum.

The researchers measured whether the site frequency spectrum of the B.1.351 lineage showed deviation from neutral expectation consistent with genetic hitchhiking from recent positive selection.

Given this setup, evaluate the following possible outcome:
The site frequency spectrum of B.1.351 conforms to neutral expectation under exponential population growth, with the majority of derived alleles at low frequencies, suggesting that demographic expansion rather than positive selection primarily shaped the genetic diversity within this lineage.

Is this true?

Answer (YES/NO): NO